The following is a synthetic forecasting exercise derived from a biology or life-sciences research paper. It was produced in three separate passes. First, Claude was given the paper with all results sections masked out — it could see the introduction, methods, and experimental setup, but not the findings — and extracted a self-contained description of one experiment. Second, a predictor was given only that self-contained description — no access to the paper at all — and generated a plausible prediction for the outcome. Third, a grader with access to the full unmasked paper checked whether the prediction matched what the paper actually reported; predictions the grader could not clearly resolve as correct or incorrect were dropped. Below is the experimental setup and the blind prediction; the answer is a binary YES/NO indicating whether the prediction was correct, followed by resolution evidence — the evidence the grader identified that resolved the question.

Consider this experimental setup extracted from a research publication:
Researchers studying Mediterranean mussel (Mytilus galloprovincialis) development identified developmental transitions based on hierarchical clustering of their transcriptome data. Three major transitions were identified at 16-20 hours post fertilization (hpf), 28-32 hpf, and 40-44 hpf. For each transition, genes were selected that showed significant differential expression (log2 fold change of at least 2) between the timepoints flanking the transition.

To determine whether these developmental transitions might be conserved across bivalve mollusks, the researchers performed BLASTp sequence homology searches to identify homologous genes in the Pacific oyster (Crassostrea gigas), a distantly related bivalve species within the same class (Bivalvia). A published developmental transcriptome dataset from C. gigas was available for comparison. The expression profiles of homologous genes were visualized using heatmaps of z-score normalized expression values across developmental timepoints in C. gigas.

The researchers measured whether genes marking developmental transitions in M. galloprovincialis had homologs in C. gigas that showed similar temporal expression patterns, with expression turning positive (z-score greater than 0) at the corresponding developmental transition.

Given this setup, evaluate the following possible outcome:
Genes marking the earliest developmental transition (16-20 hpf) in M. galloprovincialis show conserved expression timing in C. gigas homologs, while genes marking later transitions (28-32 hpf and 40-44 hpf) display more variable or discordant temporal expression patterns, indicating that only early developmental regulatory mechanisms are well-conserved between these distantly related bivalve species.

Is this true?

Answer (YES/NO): NO